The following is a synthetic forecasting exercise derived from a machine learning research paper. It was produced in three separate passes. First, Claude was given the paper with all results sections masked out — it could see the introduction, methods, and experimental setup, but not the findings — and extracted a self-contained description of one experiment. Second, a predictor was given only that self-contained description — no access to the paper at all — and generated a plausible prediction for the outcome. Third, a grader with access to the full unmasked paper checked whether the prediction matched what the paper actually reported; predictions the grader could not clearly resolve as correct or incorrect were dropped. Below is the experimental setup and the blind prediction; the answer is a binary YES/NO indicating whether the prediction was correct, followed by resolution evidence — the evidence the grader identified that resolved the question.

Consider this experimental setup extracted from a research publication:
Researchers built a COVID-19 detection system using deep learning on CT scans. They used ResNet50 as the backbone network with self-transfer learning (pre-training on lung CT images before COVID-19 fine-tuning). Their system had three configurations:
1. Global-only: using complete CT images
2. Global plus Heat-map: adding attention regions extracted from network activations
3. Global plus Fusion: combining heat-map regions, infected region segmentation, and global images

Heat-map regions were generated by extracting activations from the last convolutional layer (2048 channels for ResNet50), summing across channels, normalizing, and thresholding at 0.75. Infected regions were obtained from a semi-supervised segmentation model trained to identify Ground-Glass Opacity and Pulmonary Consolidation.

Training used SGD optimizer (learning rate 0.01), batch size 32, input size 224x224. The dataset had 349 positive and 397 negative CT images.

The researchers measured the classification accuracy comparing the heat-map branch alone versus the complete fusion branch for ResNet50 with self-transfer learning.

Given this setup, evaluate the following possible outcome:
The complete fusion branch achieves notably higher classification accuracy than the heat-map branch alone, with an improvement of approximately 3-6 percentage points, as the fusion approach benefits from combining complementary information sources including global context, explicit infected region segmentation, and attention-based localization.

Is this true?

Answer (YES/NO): NO